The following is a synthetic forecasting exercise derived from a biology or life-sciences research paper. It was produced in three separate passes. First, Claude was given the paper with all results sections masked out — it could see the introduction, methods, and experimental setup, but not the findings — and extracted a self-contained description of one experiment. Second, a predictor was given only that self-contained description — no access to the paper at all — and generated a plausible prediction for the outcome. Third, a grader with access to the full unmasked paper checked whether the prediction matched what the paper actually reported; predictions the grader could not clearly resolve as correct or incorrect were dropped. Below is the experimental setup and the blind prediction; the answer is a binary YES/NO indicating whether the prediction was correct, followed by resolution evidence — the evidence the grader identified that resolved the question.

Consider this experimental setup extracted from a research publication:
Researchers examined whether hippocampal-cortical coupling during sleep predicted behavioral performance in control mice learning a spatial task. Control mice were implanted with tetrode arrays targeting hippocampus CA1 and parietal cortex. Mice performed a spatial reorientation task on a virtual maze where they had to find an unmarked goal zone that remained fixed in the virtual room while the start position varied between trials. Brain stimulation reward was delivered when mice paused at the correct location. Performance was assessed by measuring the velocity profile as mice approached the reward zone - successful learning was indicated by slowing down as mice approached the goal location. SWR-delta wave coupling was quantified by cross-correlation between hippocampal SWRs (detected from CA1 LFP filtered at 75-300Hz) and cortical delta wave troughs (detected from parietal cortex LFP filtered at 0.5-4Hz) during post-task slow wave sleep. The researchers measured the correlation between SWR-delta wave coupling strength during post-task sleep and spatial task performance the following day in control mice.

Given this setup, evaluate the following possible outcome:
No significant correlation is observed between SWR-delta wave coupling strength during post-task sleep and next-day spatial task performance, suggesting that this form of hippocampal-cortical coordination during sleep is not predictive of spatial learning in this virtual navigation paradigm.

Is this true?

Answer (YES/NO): NO